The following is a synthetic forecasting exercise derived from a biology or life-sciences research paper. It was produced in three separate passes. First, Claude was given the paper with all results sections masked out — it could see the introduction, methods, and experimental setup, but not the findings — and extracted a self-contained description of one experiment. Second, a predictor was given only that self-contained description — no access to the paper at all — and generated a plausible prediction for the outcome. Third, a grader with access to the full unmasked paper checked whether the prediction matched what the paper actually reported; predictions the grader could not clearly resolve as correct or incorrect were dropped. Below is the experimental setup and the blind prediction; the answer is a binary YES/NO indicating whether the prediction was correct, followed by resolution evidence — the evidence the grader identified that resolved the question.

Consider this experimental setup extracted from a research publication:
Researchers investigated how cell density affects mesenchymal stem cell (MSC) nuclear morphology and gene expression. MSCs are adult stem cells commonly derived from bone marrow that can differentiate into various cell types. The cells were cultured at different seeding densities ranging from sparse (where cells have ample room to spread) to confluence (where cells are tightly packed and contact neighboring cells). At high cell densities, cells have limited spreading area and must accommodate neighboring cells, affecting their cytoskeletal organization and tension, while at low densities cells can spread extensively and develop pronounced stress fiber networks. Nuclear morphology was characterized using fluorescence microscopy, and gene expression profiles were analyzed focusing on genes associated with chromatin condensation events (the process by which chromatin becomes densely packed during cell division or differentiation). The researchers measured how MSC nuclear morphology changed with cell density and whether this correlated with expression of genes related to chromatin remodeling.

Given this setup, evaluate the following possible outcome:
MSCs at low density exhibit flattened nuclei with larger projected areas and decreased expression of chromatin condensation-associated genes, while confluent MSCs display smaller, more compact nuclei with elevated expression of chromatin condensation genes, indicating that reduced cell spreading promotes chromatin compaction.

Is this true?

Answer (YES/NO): YES